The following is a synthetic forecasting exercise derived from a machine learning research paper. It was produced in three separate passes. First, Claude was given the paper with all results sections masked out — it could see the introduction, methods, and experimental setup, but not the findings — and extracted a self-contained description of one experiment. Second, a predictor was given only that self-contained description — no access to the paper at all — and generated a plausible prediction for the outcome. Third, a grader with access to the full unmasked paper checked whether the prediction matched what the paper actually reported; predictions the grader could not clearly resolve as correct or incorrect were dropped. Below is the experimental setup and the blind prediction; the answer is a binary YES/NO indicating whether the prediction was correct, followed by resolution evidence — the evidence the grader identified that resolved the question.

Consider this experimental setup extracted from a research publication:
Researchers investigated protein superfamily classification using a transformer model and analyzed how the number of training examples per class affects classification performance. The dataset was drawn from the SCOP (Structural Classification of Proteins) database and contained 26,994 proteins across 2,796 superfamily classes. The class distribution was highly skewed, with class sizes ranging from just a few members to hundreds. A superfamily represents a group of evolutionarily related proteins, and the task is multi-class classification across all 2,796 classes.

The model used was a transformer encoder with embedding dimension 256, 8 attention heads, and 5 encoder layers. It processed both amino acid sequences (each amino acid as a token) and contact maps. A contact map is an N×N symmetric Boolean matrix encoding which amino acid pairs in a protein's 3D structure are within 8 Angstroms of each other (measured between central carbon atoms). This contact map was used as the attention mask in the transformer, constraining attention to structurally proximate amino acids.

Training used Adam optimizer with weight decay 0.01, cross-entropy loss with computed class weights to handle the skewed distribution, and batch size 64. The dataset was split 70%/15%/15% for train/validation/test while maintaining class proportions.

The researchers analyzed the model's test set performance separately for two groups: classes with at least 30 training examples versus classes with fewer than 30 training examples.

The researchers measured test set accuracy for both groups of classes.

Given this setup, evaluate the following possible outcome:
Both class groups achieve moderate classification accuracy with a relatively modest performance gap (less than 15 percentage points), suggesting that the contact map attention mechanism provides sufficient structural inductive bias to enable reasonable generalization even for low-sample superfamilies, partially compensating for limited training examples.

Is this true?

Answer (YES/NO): NO